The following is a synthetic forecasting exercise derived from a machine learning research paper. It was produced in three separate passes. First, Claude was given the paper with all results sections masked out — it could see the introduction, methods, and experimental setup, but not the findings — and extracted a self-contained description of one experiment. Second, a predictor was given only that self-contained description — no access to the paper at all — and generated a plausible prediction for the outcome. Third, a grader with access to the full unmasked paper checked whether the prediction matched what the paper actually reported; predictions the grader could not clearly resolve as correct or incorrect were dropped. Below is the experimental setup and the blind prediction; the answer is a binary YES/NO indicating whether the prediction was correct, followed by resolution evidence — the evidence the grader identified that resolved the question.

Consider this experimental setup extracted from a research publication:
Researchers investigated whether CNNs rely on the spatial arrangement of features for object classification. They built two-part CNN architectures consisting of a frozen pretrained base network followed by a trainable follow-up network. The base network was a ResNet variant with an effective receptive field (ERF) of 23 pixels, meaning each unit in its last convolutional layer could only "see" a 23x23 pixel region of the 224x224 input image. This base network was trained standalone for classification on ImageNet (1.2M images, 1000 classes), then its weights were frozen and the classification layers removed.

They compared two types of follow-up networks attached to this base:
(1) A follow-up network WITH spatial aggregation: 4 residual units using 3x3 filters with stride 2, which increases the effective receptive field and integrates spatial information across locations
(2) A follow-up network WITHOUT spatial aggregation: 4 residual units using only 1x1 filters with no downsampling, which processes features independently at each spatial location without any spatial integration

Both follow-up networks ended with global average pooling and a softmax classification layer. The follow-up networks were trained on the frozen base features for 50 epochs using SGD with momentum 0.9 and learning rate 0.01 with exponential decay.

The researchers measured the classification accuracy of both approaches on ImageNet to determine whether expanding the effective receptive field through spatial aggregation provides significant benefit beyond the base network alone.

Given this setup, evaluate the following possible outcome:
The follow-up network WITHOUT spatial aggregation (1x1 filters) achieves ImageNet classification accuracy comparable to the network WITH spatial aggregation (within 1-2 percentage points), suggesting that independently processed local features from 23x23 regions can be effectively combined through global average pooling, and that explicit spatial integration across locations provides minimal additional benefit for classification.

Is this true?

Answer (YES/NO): NO